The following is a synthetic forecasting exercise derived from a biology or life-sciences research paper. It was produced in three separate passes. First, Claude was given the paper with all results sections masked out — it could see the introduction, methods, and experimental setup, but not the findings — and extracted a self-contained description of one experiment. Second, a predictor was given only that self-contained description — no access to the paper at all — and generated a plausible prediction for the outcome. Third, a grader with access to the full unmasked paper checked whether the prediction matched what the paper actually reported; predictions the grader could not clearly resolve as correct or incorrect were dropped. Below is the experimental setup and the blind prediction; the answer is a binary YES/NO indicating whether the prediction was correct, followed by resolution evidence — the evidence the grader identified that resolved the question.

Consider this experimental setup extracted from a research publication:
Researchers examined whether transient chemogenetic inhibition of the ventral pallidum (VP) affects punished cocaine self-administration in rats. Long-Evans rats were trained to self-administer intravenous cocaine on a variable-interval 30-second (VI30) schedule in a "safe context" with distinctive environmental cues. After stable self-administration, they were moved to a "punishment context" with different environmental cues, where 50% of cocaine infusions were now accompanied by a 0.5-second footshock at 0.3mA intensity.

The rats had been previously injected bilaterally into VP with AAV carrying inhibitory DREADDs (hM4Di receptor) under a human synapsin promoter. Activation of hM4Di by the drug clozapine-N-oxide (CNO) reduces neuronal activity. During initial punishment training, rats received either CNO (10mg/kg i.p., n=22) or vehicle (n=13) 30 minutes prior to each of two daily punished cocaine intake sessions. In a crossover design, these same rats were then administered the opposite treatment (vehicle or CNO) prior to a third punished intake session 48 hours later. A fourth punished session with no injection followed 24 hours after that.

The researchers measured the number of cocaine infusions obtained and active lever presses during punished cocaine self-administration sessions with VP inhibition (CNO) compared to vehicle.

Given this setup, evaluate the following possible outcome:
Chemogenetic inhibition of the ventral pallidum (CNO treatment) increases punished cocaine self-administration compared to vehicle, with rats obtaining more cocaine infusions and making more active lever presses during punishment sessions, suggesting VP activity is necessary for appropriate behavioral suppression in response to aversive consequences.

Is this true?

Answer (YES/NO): NO